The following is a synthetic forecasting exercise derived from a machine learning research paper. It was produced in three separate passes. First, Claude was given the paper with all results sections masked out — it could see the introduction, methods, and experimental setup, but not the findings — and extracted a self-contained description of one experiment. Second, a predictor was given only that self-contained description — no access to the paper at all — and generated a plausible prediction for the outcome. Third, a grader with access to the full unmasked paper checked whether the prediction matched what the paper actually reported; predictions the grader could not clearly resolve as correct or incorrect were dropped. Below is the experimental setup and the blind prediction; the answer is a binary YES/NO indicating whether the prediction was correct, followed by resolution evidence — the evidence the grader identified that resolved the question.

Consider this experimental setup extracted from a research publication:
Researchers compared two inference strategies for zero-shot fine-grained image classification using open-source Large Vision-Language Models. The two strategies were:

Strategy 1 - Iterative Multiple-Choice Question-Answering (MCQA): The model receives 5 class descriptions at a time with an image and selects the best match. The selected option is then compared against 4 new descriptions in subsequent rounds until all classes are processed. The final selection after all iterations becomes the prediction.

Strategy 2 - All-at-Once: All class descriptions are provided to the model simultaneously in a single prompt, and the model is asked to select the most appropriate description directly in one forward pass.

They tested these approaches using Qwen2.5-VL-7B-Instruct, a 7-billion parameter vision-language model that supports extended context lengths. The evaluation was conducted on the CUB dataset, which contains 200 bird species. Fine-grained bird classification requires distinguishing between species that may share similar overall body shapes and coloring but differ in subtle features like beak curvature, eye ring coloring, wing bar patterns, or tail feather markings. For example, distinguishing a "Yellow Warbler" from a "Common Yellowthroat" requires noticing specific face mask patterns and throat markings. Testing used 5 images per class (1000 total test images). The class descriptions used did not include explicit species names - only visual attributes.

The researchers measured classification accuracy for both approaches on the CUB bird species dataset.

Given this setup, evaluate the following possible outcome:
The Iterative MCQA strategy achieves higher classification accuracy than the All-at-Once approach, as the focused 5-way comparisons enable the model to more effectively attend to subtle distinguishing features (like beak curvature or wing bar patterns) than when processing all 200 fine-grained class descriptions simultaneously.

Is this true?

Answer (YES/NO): YES